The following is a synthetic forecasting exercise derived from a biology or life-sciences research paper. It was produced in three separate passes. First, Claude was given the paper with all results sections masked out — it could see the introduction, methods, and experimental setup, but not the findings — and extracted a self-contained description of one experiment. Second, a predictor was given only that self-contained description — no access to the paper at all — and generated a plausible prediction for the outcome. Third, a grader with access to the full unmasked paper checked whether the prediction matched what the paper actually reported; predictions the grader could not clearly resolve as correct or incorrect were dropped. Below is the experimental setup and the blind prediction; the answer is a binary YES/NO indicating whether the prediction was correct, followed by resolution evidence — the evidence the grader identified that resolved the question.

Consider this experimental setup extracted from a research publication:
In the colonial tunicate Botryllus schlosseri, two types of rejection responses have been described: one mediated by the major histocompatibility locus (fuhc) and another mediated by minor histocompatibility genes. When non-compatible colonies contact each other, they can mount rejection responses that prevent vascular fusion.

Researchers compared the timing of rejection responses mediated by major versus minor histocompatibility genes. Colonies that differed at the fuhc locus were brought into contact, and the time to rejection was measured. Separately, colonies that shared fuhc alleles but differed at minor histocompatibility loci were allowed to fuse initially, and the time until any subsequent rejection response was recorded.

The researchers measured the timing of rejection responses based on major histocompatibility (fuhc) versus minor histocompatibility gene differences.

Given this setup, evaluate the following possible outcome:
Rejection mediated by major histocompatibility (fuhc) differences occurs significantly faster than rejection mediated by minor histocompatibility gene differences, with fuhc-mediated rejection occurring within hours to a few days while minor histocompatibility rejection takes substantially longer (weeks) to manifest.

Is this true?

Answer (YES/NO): YES